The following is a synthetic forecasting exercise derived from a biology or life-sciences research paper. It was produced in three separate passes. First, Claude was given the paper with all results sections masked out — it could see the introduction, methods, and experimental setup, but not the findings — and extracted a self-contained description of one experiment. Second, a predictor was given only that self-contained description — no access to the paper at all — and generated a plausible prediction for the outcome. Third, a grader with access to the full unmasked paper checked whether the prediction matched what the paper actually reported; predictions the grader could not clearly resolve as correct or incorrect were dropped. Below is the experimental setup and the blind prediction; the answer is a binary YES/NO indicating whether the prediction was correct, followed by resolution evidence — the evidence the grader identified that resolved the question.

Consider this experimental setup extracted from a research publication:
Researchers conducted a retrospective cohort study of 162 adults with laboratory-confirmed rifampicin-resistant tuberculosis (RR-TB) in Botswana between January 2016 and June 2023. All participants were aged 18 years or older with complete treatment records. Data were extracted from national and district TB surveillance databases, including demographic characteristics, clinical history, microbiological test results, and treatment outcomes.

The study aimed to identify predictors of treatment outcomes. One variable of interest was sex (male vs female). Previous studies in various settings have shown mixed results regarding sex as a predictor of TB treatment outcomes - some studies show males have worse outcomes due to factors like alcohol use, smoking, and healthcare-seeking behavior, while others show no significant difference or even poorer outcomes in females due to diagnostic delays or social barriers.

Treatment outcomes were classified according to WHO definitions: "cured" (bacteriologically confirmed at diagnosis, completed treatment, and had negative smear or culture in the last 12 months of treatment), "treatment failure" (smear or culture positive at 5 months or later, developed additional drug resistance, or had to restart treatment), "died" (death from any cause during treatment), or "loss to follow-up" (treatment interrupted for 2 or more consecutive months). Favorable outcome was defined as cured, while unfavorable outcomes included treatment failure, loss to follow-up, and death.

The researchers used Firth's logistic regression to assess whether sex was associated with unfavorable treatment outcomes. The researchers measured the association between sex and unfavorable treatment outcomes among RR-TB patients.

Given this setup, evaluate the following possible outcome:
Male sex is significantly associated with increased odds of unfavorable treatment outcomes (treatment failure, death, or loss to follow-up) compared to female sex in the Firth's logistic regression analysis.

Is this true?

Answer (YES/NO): NO